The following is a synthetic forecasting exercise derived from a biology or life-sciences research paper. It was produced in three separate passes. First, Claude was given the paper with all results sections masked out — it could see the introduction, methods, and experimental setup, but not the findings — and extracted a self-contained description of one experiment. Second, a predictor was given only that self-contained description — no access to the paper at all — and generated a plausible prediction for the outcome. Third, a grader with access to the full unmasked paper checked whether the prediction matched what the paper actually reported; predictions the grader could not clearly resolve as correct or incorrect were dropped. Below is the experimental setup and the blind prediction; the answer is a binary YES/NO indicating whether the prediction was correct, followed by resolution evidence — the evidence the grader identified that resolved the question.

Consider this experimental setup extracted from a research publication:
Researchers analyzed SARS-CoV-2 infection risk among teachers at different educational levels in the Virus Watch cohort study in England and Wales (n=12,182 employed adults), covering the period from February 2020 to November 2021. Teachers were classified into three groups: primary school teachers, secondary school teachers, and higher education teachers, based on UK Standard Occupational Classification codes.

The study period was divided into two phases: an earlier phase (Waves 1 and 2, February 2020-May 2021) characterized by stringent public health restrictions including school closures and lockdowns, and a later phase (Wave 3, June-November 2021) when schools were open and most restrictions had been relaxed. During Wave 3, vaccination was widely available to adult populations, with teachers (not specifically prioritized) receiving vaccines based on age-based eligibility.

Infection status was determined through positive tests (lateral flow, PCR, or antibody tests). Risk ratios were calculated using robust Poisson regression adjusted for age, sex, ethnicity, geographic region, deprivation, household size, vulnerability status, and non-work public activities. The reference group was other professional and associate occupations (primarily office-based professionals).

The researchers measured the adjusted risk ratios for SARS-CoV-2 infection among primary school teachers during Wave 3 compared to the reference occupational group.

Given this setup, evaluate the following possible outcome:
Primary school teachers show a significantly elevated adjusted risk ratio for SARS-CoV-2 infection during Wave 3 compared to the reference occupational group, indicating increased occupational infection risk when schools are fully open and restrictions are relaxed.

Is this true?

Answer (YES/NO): YES